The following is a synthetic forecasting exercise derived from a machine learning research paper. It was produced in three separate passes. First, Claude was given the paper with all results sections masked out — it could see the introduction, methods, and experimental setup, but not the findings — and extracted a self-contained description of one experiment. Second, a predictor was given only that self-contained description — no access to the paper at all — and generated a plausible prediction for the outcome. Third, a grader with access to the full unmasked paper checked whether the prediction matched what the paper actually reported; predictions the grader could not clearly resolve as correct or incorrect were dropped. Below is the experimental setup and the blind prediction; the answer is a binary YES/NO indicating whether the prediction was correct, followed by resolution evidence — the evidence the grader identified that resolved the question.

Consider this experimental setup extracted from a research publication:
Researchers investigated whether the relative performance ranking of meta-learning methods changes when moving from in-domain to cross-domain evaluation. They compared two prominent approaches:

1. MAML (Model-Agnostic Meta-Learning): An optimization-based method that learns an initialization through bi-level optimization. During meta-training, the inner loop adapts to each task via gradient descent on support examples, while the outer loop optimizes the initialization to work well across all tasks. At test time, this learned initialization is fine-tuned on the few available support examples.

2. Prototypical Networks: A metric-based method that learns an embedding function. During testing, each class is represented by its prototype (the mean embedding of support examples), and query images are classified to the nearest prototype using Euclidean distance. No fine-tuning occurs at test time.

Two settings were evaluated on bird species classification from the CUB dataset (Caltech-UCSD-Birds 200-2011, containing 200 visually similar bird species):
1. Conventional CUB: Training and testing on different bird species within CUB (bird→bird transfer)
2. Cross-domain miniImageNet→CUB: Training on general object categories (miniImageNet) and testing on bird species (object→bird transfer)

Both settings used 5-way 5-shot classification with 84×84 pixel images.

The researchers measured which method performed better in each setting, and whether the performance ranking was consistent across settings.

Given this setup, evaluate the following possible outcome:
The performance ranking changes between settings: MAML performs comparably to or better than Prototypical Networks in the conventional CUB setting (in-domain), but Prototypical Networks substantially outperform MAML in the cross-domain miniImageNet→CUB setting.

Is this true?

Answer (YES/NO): NO